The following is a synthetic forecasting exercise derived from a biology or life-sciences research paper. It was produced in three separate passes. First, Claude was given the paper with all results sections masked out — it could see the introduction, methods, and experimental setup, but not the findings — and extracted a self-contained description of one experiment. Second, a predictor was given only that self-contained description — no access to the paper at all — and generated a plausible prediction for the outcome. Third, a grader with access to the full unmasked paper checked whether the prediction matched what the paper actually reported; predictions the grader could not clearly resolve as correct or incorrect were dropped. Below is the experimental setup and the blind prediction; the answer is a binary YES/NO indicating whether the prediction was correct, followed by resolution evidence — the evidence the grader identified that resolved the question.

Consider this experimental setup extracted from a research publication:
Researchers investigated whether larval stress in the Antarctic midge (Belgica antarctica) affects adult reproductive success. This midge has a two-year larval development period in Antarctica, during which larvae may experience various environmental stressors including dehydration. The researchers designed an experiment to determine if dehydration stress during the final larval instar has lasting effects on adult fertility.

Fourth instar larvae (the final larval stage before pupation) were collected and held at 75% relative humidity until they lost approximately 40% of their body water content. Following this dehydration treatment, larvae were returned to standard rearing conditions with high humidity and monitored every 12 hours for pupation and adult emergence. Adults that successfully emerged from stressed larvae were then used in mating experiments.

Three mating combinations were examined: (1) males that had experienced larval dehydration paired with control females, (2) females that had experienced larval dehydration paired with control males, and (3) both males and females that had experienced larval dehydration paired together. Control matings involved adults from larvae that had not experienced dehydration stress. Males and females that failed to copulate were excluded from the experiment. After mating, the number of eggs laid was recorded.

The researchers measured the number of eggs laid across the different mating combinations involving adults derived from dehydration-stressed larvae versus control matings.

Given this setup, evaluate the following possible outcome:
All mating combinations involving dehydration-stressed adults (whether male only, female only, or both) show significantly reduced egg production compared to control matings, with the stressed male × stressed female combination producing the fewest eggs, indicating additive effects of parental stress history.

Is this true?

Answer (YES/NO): YES